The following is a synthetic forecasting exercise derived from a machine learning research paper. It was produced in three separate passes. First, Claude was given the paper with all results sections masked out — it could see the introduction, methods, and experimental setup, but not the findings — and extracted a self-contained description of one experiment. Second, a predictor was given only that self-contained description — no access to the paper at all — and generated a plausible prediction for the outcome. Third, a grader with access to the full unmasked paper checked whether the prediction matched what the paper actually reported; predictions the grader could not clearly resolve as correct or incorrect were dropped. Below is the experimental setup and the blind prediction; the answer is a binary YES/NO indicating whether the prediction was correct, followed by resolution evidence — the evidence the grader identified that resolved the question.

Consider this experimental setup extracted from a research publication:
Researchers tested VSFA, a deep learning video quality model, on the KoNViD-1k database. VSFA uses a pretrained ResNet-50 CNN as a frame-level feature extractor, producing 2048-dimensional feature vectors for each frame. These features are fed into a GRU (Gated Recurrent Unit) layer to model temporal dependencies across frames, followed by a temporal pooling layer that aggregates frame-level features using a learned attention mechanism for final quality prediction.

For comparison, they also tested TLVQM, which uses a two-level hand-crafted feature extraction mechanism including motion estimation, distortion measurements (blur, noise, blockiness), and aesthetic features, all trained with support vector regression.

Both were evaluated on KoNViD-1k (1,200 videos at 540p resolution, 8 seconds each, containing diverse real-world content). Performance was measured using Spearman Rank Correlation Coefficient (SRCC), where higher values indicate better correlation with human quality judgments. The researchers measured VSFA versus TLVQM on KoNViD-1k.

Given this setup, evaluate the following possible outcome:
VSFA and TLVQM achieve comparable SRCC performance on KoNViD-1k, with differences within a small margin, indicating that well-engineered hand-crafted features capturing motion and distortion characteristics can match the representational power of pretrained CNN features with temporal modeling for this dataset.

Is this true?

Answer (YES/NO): YES